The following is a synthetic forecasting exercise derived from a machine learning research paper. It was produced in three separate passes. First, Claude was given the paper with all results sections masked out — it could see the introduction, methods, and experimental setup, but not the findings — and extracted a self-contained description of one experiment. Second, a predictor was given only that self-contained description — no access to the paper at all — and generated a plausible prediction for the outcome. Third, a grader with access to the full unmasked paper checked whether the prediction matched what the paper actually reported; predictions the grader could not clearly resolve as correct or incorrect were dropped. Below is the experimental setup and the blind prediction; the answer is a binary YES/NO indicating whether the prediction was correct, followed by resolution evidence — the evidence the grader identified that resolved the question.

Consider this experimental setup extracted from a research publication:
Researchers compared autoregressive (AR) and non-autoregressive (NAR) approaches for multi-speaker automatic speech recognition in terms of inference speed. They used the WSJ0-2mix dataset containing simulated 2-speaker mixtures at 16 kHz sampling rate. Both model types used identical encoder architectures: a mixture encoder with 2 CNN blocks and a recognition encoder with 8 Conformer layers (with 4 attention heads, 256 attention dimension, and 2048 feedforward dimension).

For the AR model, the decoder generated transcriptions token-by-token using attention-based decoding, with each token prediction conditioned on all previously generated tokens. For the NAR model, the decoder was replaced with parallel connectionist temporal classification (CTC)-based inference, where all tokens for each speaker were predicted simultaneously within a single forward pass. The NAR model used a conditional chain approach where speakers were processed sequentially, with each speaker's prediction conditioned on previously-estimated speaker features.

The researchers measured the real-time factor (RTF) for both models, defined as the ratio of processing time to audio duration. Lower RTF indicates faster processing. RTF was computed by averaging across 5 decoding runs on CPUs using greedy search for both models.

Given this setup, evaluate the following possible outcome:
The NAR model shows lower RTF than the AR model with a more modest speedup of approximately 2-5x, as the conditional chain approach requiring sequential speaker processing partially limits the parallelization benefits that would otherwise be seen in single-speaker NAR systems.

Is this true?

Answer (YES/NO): NO